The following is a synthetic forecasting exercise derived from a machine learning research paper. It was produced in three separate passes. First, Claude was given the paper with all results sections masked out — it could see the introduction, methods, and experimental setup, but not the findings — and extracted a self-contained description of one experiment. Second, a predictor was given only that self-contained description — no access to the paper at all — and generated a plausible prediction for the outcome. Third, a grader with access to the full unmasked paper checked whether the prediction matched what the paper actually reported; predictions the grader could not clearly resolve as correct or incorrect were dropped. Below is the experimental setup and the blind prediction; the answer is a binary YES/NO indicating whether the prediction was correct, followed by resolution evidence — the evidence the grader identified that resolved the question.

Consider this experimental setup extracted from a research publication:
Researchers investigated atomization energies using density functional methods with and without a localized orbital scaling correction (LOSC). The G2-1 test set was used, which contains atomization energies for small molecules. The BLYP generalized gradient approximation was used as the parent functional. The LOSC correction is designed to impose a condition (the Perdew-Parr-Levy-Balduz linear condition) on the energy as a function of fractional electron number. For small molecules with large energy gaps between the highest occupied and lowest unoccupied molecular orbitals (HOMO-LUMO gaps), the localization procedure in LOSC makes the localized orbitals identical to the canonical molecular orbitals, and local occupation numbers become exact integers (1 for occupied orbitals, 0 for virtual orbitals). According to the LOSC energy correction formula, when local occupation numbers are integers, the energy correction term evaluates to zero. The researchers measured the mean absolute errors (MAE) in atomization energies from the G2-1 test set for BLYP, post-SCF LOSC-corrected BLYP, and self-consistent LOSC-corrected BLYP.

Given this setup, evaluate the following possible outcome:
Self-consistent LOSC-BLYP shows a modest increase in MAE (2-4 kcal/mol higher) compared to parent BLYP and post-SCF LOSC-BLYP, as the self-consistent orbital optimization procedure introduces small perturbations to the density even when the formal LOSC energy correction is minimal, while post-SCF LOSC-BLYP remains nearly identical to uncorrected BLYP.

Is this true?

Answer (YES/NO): NO